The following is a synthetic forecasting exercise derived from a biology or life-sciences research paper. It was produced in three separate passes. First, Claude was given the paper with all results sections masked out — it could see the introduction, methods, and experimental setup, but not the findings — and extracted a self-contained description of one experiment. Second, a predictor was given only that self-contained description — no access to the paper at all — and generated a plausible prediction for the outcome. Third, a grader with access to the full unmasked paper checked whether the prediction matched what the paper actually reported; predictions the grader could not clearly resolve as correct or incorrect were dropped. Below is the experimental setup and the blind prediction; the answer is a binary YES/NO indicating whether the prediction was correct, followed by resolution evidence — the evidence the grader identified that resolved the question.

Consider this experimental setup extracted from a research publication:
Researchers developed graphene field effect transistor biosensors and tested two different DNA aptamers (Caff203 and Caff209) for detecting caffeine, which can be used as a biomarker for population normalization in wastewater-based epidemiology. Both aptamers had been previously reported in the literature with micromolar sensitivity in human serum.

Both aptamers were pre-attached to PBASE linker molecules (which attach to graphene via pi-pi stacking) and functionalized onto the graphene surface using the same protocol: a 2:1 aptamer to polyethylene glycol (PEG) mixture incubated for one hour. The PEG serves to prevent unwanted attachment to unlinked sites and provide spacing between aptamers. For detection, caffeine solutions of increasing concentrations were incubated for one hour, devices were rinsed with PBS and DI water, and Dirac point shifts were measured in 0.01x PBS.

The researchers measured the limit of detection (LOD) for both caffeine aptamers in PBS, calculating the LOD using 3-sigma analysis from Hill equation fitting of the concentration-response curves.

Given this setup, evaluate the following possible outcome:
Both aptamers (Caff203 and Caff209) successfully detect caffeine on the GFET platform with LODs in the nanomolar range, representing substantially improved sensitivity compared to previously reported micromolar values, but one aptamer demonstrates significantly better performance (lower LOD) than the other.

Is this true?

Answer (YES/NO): NO